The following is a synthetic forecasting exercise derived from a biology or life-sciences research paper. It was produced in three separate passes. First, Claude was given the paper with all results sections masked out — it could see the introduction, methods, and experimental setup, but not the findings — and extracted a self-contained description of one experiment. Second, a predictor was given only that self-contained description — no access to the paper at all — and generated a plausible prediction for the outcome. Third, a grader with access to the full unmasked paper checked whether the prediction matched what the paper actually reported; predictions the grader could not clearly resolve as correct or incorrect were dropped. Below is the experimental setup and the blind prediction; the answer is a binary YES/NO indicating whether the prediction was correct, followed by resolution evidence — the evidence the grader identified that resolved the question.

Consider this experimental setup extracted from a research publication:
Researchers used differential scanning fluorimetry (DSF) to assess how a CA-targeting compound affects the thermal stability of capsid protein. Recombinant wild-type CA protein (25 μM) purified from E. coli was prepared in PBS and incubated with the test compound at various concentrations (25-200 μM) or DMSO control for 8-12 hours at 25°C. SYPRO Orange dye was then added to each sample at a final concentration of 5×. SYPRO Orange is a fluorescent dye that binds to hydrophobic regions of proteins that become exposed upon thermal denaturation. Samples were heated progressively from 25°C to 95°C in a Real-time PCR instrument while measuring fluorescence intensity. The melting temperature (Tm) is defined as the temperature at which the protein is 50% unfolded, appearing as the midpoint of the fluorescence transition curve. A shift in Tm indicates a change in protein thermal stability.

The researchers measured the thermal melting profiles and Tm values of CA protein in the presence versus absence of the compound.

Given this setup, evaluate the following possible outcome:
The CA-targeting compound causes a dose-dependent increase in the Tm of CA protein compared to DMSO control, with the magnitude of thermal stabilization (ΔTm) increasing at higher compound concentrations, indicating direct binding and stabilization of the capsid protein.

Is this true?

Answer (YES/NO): NO